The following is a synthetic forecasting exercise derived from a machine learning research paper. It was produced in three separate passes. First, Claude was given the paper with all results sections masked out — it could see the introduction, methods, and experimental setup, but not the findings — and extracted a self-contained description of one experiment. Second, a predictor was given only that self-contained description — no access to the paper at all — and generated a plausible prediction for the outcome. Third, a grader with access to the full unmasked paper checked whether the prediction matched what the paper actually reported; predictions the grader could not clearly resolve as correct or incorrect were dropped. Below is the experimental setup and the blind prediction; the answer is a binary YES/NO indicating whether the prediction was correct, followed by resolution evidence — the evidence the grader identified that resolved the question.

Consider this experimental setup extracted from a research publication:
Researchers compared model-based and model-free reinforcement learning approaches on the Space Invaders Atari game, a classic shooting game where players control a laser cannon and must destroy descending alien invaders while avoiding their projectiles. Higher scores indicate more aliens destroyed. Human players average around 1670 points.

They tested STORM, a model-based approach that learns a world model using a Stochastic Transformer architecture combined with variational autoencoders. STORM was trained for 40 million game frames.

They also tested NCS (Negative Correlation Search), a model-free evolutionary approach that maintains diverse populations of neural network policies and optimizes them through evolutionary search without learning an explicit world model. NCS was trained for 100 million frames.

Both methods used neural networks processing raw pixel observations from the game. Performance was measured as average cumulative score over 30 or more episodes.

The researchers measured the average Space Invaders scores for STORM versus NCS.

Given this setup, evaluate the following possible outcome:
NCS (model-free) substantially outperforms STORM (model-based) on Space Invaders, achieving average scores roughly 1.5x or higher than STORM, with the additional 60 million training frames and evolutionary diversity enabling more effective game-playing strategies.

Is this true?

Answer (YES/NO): NO